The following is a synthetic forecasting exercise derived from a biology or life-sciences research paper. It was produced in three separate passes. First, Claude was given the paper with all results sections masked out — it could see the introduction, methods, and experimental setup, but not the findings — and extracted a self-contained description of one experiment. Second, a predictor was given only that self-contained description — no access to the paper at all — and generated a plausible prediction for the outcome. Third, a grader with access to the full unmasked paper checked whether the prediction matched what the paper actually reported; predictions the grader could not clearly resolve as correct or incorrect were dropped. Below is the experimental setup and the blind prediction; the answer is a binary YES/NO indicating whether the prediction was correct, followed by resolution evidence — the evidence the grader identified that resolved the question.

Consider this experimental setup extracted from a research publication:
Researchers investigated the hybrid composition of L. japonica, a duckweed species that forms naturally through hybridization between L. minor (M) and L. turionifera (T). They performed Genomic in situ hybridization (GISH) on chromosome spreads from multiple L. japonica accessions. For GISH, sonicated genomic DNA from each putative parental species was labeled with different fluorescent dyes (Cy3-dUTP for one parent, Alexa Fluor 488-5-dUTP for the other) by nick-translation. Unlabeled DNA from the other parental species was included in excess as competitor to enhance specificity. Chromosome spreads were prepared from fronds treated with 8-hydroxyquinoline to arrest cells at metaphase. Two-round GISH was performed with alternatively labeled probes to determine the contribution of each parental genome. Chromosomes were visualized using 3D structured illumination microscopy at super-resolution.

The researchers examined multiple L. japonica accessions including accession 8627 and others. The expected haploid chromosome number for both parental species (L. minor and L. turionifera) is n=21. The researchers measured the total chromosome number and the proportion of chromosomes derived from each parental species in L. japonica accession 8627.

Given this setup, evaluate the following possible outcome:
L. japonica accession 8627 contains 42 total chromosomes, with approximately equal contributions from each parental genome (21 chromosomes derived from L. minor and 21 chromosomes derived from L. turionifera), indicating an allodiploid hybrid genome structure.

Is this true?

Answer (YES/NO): NO